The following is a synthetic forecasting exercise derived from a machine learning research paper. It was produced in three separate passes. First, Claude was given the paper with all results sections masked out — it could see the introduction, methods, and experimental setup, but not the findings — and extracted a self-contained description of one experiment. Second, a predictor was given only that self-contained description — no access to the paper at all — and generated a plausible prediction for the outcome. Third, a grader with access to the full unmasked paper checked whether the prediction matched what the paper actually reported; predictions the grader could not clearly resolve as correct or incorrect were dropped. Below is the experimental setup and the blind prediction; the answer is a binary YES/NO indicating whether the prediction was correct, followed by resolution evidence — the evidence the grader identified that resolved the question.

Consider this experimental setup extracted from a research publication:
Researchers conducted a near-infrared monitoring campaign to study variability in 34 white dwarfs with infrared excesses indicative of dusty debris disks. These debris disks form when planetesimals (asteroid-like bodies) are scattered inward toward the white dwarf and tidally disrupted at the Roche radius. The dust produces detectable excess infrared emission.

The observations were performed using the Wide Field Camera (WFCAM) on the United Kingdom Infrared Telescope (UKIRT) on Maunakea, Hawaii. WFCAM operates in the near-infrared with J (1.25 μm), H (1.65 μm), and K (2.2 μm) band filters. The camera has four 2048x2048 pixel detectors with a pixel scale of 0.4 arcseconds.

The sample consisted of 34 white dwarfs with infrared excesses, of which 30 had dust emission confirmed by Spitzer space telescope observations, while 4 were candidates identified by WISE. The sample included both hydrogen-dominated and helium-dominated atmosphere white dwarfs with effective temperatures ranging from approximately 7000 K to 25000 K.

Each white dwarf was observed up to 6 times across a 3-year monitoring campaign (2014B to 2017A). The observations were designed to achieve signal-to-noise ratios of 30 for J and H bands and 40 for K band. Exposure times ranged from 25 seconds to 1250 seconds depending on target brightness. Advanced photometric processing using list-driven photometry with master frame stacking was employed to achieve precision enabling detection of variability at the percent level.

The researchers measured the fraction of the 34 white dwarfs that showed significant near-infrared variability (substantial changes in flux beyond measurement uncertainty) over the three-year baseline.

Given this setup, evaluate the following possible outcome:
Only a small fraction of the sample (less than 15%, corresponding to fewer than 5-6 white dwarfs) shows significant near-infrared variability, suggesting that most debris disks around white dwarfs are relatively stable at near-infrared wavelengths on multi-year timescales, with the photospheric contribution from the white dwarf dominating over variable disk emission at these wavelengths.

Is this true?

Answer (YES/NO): YES